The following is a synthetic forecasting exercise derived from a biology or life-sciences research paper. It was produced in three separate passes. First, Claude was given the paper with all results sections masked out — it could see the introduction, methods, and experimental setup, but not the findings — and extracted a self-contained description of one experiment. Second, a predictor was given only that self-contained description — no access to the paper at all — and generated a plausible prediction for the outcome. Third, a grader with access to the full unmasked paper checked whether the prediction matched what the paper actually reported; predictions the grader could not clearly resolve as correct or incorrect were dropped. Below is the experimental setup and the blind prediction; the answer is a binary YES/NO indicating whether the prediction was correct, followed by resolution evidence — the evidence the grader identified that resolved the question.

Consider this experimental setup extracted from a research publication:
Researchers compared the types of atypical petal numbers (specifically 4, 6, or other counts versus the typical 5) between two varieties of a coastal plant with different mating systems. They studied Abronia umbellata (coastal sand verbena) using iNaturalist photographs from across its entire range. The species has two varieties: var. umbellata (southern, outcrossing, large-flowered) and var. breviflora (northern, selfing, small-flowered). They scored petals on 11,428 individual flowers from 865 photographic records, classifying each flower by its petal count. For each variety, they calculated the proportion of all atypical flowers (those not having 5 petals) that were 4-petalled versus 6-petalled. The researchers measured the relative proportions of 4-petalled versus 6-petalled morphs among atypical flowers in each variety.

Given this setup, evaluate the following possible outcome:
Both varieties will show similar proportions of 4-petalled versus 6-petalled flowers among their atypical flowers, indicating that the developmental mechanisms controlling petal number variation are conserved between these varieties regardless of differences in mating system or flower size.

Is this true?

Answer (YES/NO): NO